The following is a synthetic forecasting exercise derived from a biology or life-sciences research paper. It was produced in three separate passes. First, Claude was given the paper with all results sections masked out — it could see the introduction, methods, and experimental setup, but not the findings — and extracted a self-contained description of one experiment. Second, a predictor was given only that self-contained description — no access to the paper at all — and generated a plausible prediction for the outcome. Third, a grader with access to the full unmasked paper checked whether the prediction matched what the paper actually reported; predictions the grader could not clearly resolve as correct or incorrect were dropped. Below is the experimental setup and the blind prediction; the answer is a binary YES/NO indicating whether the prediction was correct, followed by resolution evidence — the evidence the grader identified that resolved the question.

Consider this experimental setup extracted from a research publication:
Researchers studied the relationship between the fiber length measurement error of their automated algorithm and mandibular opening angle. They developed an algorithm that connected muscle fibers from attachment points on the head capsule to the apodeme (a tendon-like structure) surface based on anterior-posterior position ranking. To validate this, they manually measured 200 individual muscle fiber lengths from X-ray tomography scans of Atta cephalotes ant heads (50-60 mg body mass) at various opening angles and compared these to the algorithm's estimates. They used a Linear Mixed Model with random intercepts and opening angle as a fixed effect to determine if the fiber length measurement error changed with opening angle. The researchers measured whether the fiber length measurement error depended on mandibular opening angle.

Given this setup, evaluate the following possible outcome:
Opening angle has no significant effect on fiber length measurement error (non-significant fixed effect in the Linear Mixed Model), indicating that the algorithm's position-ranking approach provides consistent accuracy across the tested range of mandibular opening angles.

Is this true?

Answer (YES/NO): YES